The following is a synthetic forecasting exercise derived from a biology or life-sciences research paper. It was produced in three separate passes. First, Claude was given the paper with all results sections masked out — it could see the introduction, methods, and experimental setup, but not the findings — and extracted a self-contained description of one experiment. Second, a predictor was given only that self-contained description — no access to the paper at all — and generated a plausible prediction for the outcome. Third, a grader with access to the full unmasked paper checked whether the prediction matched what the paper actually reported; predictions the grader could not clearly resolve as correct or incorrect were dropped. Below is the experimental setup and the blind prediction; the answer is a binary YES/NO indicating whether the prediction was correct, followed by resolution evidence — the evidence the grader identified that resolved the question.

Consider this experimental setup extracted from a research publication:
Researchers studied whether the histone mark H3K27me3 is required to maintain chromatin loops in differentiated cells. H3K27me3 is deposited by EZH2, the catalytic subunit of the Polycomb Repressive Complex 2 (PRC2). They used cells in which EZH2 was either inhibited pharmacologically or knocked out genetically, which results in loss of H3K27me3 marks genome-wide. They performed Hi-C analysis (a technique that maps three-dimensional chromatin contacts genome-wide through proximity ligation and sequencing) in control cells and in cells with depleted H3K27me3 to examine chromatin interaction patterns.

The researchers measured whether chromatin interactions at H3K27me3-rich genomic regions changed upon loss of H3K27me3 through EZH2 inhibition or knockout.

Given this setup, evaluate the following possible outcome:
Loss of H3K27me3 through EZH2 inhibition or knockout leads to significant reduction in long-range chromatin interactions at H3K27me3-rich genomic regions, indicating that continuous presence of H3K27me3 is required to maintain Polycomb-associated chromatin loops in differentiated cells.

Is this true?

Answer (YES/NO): NO